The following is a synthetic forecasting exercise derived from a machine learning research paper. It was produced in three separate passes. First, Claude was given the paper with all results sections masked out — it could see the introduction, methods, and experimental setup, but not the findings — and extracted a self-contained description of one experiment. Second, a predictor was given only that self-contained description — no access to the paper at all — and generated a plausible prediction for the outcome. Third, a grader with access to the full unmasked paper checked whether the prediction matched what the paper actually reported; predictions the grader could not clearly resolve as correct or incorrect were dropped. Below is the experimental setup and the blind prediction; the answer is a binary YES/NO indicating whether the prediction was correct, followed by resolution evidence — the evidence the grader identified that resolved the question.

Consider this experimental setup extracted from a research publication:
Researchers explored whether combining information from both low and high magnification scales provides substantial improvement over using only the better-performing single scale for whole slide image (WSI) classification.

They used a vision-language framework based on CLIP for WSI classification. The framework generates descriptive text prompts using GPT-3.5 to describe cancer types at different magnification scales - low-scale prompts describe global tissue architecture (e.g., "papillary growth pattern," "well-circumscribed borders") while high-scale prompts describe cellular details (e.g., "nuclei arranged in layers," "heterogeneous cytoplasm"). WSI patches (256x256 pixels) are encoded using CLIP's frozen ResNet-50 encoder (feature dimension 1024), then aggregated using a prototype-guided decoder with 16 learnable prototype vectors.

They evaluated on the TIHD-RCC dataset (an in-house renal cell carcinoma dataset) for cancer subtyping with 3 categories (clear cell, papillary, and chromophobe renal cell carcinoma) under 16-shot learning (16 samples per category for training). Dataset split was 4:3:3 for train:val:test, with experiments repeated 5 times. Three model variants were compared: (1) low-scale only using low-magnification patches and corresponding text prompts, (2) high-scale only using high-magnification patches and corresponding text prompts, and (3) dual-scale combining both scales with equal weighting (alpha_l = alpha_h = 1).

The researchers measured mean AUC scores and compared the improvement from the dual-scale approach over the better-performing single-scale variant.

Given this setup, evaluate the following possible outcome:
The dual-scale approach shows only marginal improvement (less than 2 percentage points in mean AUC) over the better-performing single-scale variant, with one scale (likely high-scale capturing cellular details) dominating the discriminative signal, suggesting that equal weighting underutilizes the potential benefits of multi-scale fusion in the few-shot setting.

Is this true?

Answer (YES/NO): YES